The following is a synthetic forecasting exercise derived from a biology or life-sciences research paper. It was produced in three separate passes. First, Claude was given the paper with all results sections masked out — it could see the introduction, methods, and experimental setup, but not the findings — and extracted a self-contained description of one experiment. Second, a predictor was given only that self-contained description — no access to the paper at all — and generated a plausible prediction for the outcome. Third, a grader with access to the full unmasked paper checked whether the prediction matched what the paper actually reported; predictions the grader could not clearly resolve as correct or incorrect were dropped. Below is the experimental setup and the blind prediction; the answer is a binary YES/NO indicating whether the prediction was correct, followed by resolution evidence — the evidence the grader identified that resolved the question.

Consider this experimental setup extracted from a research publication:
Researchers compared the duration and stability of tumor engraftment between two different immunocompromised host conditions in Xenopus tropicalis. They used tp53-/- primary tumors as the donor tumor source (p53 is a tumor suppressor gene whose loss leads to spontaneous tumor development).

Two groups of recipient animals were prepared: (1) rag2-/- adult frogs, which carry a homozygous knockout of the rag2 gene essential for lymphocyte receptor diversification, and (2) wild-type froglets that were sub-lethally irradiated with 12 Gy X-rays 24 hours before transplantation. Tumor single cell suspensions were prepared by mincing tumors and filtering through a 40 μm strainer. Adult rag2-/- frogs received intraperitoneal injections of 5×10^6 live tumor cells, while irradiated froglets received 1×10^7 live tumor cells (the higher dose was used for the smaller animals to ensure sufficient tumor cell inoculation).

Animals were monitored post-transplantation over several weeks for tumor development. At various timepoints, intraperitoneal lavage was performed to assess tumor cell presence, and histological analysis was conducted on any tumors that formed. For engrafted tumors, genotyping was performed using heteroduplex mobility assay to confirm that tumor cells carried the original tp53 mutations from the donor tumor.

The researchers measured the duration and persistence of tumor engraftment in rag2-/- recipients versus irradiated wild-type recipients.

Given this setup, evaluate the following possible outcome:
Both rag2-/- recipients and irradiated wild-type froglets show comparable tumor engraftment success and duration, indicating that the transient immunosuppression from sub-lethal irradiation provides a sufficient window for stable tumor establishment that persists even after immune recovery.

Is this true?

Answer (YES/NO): NO